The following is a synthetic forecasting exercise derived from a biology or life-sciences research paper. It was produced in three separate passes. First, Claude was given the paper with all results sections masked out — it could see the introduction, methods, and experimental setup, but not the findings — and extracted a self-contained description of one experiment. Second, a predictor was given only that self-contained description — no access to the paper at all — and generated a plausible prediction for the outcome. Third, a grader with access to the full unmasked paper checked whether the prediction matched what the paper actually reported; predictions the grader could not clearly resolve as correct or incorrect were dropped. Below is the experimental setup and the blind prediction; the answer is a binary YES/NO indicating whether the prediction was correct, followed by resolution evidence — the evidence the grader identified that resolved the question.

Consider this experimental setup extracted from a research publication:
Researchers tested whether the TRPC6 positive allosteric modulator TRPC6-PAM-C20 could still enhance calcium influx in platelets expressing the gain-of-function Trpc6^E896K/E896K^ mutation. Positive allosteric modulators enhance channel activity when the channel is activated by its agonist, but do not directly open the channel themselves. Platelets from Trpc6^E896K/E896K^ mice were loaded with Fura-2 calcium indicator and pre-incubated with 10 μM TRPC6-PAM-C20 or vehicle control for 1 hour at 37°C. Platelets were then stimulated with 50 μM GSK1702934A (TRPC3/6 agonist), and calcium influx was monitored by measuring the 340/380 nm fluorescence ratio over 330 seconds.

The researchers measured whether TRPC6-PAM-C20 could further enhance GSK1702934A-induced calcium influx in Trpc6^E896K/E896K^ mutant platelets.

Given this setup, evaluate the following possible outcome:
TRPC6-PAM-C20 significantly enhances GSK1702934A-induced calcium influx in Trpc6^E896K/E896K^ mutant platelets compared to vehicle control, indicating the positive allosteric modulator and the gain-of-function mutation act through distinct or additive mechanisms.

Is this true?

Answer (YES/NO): YES